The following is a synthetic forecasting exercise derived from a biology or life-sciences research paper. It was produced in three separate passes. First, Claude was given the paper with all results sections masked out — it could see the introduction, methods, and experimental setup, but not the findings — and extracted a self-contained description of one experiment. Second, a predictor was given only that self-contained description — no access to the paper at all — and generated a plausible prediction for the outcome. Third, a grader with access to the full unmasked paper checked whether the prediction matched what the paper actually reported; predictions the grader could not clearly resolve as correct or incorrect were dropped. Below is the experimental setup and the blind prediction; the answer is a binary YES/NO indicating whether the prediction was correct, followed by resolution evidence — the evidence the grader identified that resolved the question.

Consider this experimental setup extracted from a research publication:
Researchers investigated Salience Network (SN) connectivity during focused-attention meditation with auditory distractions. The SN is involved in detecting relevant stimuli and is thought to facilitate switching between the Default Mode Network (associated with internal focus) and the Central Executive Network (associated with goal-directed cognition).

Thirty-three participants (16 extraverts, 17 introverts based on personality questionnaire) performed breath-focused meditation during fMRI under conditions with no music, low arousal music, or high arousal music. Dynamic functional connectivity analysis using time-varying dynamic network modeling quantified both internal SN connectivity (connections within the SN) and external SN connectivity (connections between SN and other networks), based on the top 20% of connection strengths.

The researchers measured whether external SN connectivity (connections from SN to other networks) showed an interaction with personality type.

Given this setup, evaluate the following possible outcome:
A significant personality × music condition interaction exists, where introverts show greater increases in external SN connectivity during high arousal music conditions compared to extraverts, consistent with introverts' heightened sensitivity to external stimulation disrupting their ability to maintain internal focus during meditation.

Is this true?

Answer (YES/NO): NO